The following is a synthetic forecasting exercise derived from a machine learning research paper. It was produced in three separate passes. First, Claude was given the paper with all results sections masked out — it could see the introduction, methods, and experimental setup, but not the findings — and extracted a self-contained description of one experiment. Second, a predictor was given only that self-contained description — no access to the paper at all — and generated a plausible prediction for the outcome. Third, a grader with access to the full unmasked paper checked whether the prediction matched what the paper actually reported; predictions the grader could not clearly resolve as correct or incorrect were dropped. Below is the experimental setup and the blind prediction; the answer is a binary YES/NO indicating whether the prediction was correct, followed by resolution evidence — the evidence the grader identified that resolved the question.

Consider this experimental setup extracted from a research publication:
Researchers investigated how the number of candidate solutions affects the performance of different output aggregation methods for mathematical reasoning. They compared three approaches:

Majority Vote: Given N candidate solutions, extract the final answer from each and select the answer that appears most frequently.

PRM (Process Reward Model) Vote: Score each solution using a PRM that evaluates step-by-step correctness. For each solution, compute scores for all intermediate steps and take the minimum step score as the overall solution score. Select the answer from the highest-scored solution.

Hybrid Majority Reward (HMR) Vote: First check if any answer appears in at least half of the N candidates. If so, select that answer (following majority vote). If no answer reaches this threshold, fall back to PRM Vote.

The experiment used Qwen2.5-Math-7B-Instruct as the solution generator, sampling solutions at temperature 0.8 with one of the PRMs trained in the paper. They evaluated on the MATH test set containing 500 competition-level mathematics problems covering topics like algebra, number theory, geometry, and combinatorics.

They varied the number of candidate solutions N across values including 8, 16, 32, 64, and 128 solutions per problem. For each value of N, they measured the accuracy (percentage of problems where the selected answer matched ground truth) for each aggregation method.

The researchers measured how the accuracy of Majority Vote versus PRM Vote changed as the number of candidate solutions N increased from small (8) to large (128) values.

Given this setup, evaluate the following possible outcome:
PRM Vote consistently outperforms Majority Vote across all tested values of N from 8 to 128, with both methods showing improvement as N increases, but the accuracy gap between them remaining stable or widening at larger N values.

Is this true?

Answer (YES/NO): NO